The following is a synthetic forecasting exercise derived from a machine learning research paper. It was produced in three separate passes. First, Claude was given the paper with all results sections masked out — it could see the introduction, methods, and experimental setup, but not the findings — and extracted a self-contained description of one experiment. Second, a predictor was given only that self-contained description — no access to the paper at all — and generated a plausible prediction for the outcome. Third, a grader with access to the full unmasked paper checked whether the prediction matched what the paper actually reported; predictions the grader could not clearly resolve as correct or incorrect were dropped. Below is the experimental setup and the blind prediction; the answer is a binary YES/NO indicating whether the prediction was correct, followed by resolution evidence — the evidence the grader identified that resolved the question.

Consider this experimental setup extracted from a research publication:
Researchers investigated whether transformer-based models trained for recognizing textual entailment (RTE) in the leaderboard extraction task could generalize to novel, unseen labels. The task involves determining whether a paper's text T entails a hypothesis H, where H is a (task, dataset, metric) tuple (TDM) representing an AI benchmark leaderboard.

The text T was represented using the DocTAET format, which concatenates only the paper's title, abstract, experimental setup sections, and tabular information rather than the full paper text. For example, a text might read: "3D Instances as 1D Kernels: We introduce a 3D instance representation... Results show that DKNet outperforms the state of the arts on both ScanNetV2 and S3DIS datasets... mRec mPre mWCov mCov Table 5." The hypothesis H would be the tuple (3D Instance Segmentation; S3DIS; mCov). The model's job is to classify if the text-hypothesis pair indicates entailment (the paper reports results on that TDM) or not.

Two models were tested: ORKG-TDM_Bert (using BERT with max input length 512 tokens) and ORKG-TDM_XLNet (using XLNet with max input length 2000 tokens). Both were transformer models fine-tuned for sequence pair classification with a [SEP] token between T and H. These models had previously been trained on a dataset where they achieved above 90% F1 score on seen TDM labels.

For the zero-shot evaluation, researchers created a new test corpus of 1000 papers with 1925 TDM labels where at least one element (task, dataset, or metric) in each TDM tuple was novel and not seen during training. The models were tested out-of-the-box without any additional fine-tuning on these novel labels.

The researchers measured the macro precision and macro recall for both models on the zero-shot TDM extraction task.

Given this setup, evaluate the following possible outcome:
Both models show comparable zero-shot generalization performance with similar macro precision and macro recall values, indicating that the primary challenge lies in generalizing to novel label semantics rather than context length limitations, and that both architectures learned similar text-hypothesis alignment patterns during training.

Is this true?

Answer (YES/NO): YES